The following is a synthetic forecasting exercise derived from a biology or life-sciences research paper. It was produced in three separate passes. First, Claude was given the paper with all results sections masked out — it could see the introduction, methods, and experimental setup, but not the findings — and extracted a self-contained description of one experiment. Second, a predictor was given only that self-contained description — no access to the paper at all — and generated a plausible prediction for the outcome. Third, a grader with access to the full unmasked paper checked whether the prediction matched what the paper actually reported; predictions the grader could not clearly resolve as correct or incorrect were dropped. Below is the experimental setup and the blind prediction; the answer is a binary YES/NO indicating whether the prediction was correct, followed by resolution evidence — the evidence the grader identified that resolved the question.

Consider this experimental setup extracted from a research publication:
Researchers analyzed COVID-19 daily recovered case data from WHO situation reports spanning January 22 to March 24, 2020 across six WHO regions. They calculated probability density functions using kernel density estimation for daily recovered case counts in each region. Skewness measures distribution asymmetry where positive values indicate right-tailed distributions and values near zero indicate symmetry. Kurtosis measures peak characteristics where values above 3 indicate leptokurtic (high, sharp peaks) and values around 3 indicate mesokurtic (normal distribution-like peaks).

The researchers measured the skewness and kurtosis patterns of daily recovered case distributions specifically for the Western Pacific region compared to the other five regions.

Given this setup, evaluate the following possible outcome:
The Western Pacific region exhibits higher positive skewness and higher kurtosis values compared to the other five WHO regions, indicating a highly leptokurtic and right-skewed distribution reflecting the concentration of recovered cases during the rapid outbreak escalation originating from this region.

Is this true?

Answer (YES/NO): NO